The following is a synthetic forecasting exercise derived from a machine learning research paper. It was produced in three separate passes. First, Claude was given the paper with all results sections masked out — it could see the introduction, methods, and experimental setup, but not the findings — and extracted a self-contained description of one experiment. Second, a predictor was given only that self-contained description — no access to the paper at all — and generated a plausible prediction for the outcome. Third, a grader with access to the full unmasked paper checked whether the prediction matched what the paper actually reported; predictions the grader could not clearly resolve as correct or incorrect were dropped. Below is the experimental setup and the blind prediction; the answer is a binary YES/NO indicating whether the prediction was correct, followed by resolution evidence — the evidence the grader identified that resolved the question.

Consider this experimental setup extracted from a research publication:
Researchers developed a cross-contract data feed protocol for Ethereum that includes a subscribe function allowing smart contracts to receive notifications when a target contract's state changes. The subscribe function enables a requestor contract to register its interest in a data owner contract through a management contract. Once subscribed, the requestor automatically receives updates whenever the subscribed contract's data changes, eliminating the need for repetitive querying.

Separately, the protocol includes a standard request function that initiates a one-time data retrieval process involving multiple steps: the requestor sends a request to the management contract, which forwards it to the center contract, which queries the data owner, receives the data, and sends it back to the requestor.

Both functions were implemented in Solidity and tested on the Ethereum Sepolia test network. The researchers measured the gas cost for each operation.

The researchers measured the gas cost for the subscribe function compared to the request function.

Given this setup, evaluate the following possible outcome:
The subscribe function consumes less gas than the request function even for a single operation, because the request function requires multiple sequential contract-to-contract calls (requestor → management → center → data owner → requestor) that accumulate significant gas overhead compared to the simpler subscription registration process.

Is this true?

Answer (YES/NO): YES